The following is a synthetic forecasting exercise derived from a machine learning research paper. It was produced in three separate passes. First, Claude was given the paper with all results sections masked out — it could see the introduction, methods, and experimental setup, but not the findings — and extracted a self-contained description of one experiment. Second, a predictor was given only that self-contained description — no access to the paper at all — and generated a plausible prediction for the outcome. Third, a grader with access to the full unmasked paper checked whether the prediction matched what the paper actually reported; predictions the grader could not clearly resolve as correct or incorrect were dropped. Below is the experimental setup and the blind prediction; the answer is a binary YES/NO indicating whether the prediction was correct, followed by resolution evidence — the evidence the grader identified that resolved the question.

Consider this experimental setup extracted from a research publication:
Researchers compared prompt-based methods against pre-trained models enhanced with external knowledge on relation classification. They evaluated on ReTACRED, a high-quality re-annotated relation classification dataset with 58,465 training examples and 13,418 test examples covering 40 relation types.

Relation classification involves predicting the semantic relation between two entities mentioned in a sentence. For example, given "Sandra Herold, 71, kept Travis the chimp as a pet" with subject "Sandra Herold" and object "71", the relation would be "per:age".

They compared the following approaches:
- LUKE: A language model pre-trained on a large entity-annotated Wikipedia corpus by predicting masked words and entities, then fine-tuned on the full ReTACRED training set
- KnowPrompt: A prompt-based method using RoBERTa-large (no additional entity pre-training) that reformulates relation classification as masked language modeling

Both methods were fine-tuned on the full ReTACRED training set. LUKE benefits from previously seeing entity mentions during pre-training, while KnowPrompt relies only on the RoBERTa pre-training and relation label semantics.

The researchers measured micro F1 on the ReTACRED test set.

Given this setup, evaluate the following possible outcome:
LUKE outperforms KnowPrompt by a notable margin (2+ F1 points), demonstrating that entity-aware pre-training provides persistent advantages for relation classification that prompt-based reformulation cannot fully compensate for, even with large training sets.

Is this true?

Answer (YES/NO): NO